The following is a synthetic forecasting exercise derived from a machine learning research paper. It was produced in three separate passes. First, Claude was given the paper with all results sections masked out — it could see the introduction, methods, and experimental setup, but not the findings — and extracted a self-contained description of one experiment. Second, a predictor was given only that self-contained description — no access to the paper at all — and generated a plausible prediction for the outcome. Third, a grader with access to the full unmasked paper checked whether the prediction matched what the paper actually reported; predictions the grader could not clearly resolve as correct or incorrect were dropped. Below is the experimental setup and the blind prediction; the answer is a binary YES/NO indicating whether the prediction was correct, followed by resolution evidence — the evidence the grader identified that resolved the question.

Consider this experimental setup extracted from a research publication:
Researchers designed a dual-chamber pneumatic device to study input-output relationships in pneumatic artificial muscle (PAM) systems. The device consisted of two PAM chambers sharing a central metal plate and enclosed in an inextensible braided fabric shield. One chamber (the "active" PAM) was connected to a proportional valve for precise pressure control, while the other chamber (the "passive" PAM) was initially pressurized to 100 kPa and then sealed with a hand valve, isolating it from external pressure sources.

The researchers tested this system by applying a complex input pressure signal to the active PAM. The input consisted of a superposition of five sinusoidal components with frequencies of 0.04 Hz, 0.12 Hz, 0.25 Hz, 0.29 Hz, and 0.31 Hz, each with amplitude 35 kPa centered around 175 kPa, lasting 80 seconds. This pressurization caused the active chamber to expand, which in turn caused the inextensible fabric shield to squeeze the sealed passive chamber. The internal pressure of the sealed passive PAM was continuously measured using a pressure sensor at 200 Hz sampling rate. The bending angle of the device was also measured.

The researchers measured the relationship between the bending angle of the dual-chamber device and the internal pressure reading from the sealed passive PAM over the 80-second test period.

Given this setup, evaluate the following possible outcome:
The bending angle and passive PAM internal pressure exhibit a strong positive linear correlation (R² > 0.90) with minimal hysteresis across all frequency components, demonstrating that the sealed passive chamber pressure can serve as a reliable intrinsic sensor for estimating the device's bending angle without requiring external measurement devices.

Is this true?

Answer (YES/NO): NO